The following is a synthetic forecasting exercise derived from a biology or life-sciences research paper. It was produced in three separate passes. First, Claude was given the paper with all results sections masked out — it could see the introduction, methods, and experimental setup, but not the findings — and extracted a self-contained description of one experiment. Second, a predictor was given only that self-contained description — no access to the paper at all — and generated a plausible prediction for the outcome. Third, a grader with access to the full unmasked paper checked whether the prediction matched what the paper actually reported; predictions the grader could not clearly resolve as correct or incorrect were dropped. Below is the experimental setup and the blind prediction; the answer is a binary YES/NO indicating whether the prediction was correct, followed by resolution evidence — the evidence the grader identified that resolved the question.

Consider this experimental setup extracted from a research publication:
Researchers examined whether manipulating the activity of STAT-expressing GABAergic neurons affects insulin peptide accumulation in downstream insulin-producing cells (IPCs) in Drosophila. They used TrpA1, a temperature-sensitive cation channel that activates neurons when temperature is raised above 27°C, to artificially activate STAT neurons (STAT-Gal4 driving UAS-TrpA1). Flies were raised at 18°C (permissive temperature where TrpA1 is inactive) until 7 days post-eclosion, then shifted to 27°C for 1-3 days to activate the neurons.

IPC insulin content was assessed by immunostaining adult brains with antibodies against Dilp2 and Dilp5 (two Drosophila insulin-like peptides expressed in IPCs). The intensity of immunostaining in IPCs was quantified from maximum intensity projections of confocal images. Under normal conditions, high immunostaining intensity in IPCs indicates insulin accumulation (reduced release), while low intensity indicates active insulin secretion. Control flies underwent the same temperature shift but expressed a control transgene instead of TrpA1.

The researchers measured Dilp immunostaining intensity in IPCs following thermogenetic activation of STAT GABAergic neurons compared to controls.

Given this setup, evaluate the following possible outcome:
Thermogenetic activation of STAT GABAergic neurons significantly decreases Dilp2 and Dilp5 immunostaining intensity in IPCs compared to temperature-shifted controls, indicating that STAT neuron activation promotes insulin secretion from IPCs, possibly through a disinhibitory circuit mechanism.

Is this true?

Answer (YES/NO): NO